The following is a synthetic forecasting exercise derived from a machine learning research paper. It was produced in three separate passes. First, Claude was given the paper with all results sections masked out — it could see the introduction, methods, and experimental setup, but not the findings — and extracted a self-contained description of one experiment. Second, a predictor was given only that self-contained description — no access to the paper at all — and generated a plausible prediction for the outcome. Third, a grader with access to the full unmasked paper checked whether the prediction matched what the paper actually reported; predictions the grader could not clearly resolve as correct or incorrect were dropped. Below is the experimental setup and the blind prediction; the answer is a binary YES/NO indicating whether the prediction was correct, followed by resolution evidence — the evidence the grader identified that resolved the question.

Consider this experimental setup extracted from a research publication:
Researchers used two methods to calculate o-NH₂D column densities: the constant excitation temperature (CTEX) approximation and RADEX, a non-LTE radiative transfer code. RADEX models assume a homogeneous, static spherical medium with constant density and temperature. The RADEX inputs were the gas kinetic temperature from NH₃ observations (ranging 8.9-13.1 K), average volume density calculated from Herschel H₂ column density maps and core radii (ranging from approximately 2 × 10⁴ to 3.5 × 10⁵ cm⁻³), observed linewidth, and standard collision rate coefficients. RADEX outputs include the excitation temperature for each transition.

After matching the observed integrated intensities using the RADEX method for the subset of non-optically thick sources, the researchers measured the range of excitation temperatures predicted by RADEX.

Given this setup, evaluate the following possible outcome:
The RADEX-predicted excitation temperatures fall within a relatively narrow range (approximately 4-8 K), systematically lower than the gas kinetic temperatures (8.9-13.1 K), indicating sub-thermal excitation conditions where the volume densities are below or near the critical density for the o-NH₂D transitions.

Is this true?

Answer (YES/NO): NO